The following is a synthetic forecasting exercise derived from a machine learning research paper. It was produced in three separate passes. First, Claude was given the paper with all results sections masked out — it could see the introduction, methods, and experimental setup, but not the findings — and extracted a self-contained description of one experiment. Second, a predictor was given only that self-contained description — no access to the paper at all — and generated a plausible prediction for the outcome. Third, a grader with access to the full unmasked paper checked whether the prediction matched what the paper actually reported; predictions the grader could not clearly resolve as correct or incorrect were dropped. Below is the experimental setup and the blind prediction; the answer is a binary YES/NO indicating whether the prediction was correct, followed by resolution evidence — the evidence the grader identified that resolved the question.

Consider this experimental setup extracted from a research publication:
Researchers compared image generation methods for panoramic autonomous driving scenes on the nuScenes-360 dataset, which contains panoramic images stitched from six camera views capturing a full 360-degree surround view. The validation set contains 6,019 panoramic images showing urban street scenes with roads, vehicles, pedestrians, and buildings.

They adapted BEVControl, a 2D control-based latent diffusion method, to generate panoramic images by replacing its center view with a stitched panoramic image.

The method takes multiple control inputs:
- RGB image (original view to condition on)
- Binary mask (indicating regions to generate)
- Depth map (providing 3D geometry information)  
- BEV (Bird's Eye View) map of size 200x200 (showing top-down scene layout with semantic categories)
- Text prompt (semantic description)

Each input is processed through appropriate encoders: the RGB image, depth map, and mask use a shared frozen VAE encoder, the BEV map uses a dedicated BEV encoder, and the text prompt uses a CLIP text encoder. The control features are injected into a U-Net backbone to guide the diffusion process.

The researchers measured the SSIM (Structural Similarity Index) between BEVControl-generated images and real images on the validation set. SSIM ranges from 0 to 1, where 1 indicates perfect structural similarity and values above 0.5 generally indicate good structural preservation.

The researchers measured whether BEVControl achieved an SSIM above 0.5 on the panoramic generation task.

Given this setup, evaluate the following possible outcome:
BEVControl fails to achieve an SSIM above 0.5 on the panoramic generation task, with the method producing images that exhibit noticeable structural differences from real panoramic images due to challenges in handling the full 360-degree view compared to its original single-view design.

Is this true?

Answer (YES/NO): YES